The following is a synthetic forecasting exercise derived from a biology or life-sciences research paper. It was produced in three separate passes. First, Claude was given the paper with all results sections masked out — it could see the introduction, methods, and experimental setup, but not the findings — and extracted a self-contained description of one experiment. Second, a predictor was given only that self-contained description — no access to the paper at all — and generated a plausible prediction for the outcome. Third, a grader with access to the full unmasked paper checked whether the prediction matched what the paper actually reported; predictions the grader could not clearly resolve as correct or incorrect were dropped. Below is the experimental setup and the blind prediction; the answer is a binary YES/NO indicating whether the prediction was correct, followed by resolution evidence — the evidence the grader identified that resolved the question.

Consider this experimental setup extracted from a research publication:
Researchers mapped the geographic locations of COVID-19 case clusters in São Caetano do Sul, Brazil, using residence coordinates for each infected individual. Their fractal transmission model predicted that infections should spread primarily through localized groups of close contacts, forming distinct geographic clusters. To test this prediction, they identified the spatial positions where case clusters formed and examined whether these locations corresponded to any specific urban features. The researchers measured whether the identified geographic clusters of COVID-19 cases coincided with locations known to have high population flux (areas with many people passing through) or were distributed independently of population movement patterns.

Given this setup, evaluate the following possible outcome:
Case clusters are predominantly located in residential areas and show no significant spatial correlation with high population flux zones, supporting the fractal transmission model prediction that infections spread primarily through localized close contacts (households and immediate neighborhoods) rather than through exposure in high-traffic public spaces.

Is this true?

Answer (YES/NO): NO